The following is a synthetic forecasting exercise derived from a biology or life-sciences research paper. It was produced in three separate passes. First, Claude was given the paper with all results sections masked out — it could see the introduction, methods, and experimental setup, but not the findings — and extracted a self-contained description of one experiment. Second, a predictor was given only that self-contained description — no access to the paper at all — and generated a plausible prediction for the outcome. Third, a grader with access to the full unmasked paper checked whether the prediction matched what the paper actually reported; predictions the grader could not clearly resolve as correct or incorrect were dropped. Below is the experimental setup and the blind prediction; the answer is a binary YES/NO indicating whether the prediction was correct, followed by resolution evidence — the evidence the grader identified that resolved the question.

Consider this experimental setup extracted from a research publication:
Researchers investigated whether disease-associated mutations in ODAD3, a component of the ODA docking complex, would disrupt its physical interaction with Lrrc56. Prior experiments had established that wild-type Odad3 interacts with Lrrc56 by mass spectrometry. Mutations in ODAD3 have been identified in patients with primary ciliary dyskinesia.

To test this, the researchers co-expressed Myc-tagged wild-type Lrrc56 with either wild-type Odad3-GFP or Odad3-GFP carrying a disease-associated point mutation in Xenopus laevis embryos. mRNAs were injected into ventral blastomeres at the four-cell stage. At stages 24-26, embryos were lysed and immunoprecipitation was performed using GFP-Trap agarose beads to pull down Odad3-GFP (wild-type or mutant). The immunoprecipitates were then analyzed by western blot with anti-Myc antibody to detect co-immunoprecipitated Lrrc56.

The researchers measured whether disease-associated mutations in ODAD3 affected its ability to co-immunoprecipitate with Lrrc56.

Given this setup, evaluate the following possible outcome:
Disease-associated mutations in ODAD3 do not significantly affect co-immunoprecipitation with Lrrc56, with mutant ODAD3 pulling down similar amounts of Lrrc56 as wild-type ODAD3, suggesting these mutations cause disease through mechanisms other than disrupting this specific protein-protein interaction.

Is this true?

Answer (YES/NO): NO